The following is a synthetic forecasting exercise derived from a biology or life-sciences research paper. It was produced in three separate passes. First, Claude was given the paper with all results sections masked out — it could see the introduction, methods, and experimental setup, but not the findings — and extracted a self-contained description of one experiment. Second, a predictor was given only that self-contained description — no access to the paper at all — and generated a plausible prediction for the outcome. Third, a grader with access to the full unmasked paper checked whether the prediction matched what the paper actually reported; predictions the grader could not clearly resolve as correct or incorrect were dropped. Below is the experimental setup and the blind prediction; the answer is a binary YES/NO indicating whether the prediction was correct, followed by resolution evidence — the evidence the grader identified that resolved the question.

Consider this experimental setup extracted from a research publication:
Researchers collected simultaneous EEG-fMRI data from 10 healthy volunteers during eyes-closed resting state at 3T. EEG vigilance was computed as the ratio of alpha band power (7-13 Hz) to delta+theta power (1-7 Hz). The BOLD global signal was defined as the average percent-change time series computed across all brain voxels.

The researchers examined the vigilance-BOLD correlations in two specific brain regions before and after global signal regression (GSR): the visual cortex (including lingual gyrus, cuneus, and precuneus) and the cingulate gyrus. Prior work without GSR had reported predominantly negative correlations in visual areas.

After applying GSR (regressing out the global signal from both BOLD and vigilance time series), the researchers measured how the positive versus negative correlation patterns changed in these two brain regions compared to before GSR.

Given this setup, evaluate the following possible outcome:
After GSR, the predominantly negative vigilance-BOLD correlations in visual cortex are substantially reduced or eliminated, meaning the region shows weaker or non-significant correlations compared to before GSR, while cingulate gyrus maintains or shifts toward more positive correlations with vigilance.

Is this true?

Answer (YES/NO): YES